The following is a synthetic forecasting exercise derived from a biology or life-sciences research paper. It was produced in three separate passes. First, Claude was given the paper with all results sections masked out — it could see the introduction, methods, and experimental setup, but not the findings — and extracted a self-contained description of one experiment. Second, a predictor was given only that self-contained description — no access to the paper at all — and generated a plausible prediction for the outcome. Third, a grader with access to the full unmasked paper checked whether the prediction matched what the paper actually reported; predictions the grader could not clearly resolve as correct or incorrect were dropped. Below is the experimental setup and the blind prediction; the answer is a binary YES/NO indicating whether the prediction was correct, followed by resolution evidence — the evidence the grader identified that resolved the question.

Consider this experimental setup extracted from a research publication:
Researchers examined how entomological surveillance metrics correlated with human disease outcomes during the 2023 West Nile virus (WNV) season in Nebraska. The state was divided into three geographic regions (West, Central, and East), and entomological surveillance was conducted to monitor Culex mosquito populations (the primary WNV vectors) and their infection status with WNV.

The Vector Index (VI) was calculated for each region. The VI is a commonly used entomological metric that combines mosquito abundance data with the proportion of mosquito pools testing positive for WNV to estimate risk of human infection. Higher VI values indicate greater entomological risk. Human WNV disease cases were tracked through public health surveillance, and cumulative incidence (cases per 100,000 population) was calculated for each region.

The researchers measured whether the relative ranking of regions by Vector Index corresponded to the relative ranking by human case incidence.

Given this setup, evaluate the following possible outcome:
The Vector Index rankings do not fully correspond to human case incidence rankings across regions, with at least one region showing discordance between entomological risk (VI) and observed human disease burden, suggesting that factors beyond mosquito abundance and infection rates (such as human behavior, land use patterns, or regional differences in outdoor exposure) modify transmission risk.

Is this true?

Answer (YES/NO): NO